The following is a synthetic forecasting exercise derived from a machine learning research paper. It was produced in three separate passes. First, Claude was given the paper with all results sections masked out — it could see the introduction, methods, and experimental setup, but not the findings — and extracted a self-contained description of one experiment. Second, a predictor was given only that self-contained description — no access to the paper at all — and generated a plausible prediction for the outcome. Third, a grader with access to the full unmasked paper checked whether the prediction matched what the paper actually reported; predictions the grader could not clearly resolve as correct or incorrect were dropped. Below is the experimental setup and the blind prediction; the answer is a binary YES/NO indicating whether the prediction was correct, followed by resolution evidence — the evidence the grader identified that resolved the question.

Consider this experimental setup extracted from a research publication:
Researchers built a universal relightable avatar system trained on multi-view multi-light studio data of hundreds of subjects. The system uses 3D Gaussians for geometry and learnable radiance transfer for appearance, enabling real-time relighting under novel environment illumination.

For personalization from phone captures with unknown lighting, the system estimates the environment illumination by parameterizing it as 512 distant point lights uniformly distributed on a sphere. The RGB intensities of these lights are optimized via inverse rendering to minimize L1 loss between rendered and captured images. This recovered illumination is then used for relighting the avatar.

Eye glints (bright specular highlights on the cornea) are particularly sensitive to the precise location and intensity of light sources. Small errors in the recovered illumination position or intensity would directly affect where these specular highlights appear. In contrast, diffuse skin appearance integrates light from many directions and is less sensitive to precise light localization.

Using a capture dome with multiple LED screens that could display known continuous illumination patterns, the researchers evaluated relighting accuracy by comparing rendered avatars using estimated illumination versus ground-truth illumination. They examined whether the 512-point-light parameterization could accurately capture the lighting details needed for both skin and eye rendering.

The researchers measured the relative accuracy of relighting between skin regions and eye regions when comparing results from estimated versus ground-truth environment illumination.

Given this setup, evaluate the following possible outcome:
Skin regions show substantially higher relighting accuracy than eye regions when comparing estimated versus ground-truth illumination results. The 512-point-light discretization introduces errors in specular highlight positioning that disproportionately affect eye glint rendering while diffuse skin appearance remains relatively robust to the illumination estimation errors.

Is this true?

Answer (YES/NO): YES